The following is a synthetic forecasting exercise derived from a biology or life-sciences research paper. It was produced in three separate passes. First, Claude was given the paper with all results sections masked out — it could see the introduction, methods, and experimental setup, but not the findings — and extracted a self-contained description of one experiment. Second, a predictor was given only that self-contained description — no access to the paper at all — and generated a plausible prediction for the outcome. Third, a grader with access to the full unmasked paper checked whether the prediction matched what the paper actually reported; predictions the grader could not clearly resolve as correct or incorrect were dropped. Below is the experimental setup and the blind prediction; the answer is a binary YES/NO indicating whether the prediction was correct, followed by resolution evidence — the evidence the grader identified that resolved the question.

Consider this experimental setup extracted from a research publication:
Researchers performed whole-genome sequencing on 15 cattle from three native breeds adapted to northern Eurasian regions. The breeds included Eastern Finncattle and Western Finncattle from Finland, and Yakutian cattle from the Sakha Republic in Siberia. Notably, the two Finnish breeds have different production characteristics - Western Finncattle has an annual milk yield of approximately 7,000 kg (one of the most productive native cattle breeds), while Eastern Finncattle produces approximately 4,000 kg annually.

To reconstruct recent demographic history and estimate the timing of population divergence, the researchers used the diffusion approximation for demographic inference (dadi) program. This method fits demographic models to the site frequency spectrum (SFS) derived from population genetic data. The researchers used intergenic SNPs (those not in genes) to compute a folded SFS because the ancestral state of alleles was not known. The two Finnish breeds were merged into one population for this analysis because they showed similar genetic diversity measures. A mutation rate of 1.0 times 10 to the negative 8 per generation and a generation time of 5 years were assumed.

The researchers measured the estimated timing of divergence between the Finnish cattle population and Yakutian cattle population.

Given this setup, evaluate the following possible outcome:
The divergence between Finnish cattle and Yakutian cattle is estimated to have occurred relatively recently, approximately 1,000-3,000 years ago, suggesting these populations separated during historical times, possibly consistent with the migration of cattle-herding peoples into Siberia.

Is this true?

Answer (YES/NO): NO